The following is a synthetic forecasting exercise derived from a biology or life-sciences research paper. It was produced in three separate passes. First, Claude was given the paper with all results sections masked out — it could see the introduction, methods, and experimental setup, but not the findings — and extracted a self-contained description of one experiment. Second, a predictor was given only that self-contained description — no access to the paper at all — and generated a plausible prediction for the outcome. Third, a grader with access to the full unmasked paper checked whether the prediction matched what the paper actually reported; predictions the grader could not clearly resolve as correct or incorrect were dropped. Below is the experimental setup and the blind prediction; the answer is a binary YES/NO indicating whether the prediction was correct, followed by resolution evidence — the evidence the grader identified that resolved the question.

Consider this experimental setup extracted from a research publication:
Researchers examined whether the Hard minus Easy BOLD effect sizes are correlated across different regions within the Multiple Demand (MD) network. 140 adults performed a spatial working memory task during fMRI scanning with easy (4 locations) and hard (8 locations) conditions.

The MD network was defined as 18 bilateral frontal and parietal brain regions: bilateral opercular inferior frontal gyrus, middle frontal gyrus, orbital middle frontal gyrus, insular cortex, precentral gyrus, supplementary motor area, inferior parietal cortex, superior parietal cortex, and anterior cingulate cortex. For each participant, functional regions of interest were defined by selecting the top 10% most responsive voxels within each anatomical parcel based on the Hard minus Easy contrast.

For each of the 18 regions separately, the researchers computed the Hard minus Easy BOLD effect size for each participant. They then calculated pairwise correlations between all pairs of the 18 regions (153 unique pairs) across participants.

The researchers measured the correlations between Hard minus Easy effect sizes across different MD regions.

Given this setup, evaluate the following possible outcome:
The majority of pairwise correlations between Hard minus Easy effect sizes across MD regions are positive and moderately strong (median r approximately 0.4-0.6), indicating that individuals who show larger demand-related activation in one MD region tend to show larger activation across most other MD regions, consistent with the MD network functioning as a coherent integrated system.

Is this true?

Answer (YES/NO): NO